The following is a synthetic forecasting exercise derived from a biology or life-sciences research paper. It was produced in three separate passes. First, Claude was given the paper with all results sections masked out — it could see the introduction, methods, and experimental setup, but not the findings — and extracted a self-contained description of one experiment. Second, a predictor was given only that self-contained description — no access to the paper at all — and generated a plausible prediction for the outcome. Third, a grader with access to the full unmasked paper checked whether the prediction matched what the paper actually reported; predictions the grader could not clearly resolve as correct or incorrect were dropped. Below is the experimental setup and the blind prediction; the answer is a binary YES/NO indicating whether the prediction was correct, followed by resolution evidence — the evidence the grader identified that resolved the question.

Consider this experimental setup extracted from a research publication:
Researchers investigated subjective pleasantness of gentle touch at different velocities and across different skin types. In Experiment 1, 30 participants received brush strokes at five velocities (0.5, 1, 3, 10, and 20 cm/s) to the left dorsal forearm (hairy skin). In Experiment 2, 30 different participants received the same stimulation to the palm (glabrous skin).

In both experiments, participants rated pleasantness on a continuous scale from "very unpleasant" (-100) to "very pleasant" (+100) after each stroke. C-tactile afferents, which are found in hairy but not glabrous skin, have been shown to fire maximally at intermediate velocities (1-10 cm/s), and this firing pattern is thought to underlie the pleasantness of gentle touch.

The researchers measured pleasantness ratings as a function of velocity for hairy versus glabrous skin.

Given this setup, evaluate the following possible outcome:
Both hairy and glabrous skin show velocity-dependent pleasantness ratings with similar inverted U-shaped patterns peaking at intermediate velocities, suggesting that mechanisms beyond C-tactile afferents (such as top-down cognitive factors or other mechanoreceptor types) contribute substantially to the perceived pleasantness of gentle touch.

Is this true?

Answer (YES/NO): YES